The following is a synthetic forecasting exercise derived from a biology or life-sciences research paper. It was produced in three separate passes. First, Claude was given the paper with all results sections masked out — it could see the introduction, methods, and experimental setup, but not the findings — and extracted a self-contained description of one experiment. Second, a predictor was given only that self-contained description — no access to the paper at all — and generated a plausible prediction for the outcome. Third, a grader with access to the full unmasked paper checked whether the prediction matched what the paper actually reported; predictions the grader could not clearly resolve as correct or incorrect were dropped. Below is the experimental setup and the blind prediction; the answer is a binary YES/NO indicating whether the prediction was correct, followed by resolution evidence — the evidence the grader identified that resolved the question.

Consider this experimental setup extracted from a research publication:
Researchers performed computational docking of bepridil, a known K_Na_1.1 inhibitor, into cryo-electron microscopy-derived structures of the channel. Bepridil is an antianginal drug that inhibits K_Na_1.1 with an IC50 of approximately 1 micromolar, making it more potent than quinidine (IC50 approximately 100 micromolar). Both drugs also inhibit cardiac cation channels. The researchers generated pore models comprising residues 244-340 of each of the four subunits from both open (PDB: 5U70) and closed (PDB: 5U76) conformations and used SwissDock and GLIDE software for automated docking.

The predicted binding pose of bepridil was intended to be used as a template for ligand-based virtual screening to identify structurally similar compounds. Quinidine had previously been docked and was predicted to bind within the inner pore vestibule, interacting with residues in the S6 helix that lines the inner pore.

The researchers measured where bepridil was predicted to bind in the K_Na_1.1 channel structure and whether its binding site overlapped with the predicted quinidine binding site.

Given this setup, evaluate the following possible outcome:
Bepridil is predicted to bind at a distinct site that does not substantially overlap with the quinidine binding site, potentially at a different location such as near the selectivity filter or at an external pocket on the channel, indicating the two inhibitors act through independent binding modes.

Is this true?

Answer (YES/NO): NO